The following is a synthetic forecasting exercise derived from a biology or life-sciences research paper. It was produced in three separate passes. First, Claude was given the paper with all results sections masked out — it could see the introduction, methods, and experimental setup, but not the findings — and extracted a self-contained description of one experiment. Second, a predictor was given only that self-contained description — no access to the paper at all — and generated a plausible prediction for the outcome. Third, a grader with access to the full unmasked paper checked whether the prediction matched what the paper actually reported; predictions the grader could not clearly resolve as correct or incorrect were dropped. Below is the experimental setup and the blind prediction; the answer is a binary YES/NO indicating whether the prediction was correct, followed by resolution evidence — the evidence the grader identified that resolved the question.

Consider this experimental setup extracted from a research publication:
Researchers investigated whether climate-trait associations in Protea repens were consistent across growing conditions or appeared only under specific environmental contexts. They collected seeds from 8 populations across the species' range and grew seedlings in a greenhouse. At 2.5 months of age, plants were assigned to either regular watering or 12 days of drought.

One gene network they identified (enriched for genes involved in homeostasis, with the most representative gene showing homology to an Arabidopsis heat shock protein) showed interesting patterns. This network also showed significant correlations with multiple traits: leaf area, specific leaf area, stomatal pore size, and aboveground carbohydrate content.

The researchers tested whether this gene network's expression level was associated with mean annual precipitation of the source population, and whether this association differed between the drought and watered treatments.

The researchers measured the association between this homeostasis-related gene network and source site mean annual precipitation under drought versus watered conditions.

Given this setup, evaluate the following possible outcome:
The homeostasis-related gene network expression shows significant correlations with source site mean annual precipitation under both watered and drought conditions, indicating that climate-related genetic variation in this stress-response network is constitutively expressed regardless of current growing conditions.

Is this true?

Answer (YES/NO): NO